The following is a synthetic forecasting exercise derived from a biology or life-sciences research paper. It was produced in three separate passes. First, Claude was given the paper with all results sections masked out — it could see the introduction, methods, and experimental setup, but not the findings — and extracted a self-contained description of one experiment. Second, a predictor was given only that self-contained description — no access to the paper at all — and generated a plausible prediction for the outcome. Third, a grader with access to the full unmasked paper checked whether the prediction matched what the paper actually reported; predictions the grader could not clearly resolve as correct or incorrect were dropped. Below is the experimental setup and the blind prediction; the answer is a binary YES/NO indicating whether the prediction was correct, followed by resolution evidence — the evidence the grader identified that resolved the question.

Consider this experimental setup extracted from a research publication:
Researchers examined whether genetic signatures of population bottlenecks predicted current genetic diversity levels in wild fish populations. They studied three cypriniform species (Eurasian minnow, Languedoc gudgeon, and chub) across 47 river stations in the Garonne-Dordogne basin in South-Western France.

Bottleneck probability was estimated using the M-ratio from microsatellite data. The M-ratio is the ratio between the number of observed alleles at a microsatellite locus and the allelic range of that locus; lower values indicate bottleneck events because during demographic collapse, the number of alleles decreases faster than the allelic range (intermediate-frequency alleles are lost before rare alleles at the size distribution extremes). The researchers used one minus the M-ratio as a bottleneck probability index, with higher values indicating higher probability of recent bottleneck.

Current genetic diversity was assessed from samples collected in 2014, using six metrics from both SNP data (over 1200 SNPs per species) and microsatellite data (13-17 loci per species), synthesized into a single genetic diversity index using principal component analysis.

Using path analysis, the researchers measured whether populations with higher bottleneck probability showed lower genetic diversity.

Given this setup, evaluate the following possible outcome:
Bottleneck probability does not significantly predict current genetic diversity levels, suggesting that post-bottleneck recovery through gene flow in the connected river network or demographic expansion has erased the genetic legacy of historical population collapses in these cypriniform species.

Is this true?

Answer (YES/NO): NO